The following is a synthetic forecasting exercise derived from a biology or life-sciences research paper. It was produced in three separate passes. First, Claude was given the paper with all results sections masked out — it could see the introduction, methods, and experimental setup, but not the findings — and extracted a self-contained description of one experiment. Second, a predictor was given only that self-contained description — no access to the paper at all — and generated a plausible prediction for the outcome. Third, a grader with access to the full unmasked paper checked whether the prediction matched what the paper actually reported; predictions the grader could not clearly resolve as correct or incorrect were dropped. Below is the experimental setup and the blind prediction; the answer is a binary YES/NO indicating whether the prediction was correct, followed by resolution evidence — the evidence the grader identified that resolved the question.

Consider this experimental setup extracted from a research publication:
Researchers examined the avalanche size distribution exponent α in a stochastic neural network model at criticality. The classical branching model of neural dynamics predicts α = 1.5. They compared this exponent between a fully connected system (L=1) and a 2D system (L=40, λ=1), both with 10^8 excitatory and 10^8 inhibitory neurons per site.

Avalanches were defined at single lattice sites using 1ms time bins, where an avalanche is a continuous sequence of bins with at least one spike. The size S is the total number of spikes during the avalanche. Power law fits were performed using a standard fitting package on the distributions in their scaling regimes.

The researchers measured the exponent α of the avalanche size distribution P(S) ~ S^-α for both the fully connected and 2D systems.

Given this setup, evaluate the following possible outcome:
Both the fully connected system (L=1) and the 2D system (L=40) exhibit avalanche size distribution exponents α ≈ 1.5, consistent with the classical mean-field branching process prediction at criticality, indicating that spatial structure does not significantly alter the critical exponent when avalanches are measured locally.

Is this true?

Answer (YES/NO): NO